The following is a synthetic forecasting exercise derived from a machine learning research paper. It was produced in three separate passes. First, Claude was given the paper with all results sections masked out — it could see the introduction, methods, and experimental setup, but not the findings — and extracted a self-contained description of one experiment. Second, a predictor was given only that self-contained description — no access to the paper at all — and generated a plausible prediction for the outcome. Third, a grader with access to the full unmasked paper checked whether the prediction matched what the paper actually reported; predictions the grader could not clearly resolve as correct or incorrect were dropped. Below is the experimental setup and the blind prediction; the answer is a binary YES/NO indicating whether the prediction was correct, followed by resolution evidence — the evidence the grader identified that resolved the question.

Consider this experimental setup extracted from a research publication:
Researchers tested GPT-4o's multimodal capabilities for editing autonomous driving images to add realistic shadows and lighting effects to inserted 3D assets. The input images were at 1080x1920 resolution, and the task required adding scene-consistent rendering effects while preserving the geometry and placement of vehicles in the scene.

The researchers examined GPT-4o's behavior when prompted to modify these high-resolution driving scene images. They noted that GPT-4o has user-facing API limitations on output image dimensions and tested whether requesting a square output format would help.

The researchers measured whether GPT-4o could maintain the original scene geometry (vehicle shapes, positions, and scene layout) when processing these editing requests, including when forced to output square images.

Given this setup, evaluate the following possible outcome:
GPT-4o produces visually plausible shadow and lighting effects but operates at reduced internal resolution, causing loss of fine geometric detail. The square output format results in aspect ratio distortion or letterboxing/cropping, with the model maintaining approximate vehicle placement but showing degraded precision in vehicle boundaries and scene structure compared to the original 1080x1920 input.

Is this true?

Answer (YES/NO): NO